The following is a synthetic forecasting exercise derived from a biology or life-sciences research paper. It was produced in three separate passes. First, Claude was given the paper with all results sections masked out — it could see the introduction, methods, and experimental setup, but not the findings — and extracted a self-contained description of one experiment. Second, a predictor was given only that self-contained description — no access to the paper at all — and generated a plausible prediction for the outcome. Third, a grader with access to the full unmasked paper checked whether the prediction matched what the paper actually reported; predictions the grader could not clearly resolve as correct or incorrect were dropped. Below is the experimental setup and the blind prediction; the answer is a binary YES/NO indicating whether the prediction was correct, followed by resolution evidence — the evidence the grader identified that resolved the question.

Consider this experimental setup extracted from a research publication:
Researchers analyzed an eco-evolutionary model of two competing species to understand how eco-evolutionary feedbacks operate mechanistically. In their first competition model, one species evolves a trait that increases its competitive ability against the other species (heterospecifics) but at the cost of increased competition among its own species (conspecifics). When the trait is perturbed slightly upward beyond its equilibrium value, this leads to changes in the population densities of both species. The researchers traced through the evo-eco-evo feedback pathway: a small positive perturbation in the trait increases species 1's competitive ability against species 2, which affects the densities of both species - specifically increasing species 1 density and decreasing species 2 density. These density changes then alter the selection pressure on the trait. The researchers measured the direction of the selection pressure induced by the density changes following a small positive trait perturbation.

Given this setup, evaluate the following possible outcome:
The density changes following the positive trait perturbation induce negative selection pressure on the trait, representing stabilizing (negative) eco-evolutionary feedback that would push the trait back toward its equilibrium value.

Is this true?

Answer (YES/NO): YES